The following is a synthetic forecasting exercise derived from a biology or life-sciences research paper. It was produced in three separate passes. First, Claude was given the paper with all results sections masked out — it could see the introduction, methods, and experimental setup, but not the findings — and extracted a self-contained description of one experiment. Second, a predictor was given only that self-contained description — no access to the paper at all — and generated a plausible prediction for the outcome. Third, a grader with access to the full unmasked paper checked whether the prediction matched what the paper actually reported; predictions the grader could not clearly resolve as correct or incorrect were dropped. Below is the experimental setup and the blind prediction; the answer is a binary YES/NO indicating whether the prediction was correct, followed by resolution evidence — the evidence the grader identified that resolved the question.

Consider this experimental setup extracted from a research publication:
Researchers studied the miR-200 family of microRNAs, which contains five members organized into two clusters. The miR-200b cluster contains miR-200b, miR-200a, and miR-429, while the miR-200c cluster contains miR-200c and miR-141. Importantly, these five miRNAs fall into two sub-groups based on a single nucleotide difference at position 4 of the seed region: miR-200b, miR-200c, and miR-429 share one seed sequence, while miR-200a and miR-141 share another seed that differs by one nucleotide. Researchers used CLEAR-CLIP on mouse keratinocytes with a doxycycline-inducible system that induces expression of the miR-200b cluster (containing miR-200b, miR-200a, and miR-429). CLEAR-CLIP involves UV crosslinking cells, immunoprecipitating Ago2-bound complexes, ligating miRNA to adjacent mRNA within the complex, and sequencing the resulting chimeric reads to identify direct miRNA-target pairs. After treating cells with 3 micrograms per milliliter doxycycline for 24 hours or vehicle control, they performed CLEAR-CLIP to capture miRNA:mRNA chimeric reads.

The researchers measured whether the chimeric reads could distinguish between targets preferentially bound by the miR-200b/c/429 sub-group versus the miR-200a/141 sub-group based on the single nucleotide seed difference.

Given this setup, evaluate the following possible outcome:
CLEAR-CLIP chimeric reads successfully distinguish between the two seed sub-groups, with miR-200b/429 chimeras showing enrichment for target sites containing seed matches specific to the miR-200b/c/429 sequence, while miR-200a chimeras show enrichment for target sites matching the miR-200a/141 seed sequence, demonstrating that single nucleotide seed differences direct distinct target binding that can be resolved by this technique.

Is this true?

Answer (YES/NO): YES